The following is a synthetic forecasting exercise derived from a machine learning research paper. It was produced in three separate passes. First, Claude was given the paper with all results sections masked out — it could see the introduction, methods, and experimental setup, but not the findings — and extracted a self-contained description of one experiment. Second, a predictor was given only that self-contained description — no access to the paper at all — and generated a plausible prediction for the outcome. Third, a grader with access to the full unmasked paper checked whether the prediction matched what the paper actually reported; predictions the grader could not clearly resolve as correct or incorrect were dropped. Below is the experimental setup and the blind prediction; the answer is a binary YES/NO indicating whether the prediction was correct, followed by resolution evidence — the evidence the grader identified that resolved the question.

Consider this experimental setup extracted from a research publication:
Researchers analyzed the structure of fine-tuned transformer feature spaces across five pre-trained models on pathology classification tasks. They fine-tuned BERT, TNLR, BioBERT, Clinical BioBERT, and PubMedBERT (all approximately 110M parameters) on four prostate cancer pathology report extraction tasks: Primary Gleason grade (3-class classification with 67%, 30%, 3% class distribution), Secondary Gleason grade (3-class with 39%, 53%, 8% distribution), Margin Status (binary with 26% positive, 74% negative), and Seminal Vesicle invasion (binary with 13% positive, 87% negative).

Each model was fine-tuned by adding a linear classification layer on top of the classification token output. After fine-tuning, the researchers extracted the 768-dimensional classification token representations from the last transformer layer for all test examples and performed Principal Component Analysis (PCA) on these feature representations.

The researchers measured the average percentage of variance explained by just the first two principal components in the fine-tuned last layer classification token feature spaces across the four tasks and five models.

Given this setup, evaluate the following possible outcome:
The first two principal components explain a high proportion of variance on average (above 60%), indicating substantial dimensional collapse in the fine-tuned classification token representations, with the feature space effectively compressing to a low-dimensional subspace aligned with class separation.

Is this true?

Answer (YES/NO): YES